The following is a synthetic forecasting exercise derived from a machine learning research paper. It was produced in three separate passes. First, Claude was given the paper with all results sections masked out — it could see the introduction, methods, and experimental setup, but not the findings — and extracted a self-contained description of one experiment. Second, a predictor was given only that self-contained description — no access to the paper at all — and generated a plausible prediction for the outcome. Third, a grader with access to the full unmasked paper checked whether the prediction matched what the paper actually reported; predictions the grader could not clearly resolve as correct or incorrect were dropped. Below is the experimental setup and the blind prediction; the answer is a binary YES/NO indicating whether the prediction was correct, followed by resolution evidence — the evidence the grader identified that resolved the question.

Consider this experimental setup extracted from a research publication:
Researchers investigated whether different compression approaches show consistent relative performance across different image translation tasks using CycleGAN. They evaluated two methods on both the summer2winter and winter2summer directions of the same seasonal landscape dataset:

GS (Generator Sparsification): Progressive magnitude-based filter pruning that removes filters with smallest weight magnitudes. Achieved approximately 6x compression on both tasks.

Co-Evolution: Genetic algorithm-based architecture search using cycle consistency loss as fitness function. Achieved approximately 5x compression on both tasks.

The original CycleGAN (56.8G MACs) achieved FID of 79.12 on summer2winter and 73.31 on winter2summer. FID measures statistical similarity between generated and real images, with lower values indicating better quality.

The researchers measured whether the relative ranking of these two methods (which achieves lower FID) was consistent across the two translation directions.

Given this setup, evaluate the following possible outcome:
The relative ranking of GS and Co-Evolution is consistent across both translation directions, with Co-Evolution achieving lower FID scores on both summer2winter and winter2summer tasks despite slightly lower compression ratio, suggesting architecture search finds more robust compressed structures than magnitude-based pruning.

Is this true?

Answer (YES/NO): NO